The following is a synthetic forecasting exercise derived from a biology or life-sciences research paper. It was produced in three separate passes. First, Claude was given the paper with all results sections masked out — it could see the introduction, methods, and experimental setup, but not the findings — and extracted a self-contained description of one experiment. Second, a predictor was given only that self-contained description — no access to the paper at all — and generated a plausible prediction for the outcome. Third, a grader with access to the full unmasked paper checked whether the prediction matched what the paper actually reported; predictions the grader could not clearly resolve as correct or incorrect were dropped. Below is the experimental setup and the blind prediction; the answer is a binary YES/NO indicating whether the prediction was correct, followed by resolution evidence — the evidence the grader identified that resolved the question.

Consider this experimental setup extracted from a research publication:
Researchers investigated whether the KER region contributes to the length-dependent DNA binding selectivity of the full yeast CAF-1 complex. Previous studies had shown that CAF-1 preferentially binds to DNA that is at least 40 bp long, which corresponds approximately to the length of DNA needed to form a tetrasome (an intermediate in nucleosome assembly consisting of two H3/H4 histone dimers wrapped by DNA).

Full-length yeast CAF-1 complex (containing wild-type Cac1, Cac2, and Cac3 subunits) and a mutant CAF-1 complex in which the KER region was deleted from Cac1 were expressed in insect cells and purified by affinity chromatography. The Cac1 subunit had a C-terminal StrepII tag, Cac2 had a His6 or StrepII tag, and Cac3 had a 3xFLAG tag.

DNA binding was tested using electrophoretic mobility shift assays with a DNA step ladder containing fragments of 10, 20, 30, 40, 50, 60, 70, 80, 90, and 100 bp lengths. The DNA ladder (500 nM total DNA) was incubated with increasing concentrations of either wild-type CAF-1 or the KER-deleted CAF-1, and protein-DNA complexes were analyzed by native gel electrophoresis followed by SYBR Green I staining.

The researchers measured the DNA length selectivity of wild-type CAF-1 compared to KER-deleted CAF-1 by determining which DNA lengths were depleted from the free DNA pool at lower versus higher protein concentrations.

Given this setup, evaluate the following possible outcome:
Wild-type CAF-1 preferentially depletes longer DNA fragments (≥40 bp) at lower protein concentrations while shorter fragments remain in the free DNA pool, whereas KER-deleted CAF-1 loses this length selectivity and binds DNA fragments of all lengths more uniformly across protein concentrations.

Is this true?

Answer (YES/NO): NO